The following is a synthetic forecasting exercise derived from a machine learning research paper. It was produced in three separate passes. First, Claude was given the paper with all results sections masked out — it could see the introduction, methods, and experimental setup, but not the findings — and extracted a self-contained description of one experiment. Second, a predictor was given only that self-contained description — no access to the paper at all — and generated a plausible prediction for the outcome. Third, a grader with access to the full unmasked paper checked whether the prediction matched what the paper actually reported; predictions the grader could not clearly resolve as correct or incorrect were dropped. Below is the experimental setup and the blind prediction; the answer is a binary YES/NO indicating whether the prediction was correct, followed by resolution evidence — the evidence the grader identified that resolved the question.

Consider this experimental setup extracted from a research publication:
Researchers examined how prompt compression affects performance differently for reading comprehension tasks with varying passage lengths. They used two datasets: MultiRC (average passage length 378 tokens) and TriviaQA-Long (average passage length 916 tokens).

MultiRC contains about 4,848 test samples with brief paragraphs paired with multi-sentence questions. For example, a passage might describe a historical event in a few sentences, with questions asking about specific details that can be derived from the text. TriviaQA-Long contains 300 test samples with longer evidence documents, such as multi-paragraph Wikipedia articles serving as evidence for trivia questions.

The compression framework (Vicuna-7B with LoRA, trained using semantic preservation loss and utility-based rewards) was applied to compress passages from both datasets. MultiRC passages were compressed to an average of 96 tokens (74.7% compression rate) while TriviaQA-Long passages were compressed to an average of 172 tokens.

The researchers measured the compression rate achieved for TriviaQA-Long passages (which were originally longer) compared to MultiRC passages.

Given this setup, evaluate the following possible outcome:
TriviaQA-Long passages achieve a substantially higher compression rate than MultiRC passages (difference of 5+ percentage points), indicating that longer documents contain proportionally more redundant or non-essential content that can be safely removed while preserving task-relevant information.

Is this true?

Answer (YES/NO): YES